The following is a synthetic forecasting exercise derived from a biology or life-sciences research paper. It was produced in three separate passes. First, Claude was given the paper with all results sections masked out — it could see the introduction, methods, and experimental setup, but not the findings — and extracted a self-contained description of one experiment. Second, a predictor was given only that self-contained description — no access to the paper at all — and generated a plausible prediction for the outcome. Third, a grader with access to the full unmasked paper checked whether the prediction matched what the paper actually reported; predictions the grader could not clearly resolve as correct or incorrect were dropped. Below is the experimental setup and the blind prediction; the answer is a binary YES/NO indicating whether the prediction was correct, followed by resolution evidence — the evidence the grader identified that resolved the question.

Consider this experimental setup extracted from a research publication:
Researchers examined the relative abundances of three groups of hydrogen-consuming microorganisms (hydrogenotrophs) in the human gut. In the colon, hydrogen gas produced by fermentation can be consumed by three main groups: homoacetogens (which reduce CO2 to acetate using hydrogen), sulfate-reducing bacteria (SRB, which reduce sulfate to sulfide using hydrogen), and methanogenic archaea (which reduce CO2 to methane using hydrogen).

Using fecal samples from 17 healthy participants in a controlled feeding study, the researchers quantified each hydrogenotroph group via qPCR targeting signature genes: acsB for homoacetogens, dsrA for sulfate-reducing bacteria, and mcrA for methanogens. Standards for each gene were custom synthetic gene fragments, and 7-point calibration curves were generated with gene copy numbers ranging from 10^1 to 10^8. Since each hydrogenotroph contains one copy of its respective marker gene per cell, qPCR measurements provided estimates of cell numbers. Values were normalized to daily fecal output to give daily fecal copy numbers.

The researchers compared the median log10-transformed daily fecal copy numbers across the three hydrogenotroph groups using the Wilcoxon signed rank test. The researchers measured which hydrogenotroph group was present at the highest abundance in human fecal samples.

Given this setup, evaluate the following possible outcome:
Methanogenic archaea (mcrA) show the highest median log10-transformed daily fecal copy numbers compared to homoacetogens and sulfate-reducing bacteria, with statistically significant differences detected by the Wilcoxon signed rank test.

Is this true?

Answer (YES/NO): NO